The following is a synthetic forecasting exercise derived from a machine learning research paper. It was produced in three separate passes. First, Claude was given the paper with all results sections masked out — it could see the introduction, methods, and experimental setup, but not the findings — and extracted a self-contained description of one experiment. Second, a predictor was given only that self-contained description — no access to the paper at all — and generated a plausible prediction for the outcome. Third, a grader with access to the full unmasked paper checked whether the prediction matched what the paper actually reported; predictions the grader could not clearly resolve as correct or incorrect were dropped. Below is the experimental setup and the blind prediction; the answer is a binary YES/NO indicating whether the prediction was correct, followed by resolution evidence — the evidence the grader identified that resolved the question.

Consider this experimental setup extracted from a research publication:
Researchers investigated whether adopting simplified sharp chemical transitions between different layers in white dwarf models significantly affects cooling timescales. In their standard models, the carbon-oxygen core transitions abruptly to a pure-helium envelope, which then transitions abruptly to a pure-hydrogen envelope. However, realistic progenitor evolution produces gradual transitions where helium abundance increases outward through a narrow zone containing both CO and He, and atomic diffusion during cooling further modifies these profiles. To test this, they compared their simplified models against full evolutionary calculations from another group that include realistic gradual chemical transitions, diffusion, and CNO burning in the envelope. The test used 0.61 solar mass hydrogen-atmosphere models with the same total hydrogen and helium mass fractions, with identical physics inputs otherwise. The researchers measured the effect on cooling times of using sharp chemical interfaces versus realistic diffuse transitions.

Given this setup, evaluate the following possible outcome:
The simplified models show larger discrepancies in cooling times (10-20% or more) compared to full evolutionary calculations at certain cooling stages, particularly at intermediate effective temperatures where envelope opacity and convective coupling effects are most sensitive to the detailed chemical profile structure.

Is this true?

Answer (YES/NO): NO